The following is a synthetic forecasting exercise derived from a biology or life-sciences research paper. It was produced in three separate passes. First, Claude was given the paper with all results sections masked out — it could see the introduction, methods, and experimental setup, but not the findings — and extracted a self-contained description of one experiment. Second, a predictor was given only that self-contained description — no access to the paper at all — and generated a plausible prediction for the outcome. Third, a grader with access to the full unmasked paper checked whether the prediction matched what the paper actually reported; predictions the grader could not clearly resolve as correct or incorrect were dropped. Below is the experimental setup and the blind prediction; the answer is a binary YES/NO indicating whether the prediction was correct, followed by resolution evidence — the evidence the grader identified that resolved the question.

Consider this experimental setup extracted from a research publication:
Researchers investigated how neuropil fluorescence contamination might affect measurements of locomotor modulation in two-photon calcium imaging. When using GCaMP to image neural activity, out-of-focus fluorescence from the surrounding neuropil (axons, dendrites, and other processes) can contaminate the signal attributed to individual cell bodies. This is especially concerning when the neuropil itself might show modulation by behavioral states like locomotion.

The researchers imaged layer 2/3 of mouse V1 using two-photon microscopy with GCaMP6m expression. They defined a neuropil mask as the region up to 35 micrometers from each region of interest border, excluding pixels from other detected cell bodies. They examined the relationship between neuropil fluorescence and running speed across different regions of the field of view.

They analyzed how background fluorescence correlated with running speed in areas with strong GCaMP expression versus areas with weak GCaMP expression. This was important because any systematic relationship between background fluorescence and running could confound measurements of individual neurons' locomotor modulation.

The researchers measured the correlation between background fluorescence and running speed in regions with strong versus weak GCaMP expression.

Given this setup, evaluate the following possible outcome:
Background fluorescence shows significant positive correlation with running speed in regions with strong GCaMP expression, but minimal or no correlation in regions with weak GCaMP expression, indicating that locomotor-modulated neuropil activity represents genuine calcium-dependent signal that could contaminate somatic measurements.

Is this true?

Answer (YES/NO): NO